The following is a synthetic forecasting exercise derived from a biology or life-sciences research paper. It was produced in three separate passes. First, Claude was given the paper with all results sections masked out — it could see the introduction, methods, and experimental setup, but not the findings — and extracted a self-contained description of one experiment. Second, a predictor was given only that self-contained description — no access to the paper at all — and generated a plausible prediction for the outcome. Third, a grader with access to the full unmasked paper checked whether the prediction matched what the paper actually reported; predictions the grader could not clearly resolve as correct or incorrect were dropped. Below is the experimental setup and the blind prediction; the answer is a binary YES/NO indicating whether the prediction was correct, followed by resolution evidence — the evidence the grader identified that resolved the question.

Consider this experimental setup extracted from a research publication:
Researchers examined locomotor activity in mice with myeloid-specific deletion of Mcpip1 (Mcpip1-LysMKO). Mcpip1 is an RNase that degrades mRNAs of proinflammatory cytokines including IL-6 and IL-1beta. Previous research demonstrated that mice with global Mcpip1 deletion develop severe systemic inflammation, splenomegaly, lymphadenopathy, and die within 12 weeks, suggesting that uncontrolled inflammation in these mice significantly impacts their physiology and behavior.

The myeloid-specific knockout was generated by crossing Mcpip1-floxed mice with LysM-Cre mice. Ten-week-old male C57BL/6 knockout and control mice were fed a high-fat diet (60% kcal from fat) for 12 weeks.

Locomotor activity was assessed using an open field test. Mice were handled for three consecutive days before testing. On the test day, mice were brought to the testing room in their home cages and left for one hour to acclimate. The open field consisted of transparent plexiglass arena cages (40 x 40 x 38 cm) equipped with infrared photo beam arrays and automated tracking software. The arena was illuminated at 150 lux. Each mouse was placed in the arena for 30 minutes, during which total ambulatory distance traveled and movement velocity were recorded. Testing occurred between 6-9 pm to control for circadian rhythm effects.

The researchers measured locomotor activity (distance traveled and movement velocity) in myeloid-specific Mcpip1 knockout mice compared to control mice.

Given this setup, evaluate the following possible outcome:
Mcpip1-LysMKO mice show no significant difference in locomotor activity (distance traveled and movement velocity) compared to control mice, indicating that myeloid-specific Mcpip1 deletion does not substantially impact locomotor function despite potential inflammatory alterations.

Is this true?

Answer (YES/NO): NO